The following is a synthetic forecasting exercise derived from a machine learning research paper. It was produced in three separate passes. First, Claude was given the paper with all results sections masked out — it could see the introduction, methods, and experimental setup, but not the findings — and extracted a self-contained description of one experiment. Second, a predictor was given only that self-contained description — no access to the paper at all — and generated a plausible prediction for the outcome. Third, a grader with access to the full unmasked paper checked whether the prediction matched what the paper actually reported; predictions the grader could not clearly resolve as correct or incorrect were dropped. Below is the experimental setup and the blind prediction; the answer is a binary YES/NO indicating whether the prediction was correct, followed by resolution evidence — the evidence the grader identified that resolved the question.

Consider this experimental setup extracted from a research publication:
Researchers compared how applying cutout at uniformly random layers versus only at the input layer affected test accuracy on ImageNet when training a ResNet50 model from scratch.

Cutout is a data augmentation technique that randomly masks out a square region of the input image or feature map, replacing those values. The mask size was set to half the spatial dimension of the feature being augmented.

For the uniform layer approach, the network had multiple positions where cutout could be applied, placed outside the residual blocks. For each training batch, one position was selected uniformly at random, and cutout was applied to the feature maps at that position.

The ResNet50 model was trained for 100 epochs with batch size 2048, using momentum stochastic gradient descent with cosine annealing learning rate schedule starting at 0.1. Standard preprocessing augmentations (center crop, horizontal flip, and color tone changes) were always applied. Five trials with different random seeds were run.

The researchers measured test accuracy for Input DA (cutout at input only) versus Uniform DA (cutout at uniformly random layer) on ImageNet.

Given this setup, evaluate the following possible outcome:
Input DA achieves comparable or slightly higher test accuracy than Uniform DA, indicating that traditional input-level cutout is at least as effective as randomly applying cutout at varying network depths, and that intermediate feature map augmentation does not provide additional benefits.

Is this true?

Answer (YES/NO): YES